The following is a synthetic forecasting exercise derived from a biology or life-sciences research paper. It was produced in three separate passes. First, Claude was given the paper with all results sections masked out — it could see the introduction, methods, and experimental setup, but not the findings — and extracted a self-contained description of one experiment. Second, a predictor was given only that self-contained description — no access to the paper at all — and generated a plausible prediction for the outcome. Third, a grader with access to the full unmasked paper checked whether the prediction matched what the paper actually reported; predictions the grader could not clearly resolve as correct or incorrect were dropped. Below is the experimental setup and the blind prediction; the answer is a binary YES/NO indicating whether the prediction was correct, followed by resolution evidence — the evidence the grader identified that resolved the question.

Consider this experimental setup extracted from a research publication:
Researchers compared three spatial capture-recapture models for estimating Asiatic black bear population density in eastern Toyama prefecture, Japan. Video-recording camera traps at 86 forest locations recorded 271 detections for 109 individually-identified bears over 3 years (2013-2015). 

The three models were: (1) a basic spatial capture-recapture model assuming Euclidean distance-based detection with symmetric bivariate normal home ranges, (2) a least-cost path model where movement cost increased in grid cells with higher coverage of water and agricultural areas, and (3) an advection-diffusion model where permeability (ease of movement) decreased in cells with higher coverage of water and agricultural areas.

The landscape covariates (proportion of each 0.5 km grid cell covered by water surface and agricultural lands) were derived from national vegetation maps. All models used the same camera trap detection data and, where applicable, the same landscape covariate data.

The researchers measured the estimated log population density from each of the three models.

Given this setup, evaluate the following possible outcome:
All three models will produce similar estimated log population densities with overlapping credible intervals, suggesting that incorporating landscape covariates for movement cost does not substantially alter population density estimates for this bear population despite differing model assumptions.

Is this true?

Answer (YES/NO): YES